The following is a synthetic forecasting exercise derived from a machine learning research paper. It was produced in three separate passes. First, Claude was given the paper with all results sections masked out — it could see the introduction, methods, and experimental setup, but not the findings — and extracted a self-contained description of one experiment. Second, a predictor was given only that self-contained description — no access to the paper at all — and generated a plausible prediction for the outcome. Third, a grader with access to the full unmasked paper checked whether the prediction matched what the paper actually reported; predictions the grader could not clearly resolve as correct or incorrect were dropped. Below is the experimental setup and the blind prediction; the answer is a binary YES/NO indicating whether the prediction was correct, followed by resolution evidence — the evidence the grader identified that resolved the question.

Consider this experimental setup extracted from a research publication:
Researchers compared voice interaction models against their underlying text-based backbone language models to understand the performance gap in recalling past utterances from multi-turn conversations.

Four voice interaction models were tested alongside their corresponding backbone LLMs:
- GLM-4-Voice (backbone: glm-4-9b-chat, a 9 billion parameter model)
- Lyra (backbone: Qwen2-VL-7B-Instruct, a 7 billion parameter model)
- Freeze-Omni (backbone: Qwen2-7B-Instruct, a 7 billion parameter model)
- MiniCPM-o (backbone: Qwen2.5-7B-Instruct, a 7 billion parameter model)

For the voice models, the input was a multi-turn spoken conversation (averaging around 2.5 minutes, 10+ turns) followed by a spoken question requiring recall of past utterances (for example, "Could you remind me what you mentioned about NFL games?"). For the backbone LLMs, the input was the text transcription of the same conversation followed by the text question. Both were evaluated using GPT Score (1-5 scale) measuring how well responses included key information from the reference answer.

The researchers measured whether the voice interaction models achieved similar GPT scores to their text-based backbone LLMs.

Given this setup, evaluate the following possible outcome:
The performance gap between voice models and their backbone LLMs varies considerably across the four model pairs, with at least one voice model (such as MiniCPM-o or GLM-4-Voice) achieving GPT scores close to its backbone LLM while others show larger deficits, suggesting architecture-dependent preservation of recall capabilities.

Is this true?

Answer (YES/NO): NO